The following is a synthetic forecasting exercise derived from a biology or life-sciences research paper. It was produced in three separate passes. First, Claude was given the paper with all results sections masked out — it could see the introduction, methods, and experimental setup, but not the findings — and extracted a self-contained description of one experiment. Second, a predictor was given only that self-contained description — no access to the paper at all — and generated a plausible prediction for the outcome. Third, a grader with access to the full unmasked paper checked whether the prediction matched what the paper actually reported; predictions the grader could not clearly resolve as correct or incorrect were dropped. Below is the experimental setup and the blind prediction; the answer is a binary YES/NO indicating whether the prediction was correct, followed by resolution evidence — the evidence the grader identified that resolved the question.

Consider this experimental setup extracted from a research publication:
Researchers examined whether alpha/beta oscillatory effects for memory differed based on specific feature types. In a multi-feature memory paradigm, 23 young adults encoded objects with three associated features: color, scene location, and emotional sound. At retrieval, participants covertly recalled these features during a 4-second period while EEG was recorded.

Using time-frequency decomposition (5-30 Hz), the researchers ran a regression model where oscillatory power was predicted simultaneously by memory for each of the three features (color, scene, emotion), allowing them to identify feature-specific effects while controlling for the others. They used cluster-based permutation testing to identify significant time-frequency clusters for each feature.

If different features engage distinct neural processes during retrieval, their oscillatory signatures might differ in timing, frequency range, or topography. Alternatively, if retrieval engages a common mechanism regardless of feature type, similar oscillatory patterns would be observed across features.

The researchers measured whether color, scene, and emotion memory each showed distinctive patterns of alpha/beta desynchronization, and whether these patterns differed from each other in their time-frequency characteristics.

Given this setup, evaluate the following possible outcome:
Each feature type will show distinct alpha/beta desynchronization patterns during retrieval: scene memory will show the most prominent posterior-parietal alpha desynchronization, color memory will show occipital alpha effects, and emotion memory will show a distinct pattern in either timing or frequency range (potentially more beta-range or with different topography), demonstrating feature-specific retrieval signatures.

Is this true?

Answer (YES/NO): NO